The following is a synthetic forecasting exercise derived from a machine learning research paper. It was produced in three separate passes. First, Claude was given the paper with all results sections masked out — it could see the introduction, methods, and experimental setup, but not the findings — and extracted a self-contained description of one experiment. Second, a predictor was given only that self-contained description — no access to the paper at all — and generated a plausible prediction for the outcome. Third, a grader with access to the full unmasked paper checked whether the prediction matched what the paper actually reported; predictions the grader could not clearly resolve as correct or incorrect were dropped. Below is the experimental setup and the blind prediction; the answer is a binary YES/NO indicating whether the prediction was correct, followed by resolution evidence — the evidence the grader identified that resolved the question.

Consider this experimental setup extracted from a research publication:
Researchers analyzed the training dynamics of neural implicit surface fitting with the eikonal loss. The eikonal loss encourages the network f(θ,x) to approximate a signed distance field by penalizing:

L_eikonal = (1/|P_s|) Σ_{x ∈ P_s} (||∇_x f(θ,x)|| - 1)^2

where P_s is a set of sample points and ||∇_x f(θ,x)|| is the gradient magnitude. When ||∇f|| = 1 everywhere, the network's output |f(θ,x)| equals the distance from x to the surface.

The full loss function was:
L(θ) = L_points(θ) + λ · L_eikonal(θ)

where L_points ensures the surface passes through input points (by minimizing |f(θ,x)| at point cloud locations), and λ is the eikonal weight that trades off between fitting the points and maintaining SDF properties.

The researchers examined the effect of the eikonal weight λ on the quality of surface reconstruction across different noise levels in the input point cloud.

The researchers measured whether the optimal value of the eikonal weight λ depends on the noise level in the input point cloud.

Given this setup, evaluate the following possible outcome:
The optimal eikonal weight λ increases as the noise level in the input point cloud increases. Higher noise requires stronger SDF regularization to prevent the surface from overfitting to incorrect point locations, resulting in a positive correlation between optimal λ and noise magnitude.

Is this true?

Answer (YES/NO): YES